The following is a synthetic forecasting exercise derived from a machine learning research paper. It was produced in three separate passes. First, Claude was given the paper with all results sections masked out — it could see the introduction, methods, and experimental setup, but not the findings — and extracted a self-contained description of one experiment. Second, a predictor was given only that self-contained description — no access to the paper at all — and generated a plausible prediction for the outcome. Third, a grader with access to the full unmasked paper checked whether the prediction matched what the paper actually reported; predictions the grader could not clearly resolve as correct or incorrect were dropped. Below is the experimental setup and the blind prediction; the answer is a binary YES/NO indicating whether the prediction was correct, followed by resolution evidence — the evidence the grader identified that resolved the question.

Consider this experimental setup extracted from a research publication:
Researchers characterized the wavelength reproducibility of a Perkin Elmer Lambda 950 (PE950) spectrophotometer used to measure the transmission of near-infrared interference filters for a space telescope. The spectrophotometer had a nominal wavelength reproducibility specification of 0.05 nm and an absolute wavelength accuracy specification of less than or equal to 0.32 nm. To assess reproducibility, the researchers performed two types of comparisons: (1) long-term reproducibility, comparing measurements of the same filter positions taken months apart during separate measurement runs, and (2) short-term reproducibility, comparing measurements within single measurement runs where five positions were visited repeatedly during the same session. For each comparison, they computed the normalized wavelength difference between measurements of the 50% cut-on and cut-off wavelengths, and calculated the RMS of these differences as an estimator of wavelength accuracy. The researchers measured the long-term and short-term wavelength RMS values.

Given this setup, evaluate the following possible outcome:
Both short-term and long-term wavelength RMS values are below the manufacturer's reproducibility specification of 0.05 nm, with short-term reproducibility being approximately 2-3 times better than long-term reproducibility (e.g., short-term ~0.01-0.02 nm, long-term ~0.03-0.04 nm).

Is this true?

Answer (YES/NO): NO